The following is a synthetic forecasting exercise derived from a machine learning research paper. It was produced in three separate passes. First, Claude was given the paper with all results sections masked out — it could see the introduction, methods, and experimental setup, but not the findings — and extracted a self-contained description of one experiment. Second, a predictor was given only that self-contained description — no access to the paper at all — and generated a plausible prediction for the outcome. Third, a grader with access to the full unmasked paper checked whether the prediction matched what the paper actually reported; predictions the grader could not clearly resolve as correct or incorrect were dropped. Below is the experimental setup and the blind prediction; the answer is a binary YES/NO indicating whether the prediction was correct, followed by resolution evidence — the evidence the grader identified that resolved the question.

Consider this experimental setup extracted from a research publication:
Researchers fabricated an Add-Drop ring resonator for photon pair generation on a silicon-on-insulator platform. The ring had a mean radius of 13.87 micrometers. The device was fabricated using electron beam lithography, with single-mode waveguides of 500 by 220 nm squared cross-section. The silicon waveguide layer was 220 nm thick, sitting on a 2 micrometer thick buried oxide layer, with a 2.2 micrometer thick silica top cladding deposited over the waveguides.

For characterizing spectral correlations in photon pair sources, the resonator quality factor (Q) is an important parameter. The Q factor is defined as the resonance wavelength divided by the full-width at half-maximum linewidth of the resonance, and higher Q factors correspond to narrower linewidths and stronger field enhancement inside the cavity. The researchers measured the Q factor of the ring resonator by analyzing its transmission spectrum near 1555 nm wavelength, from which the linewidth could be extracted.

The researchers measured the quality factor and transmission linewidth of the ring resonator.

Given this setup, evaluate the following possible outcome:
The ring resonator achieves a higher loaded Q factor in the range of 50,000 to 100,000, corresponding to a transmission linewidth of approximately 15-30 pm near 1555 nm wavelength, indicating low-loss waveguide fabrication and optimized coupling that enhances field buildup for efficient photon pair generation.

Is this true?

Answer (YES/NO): NO